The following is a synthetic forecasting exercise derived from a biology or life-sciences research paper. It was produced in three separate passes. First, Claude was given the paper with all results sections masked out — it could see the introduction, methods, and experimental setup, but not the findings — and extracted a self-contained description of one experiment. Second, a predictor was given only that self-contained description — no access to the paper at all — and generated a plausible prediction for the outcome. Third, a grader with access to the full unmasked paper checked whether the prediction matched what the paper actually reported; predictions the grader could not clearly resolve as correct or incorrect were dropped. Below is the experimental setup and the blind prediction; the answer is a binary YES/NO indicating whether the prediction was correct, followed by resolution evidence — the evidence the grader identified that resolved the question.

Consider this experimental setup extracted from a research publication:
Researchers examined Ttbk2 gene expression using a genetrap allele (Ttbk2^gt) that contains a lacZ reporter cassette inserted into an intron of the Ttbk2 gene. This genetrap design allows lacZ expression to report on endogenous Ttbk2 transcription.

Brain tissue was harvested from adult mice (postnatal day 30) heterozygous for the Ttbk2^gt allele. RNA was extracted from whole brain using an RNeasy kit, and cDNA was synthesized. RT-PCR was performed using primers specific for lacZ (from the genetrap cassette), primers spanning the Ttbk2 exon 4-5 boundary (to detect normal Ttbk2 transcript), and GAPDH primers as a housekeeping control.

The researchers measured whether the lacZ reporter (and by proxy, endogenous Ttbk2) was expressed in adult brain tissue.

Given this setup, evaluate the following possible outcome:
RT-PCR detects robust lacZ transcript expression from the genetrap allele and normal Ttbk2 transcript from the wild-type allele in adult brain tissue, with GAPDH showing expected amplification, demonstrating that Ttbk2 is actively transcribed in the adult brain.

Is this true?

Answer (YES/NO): YES